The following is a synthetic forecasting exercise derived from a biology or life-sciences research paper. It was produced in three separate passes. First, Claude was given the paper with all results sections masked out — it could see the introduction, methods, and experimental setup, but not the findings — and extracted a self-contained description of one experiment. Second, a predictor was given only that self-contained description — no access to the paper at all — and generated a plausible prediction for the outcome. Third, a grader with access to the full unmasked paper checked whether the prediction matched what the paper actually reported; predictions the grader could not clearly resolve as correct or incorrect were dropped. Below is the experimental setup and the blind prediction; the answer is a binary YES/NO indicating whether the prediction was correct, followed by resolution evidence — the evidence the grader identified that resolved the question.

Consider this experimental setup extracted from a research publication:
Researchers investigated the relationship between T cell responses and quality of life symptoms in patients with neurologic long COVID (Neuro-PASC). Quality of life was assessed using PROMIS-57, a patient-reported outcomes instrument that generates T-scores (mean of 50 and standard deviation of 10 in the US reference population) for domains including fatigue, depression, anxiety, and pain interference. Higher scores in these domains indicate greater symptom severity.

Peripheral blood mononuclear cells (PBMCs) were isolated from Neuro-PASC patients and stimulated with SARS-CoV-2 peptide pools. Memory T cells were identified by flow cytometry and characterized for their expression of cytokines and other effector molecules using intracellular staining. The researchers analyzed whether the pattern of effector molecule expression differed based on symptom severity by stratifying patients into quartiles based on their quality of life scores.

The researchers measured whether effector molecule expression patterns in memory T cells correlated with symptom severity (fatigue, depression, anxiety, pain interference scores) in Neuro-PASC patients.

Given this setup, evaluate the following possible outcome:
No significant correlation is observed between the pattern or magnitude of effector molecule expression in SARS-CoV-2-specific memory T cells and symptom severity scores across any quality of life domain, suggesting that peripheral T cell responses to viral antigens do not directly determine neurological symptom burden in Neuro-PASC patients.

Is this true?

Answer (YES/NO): NO